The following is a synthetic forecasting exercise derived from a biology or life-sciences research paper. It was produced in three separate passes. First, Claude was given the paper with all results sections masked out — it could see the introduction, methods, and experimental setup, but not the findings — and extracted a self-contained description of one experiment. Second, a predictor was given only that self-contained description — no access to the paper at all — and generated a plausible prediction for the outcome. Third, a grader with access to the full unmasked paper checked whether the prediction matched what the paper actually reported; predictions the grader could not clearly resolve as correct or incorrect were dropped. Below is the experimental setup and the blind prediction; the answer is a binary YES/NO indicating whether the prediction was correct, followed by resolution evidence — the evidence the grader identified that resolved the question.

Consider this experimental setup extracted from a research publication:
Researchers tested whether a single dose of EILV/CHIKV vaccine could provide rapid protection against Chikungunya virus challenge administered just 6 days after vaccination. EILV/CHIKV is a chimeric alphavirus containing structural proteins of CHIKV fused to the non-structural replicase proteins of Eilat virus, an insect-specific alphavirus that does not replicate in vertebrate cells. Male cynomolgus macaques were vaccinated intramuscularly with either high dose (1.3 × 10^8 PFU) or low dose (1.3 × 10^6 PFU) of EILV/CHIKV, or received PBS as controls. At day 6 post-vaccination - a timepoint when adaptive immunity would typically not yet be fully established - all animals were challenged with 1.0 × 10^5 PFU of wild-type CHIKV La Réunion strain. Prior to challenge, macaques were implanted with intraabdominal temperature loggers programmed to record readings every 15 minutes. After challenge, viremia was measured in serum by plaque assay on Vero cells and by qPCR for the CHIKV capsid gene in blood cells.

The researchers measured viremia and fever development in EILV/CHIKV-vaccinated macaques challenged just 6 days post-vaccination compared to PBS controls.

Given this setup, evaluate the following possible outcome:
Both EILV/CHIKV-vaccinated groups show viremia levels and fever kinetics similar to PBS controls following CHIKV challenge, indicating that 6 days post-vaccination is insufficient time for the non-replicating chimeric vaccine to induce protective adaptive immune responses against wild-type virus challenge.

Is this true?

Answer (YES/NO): NO